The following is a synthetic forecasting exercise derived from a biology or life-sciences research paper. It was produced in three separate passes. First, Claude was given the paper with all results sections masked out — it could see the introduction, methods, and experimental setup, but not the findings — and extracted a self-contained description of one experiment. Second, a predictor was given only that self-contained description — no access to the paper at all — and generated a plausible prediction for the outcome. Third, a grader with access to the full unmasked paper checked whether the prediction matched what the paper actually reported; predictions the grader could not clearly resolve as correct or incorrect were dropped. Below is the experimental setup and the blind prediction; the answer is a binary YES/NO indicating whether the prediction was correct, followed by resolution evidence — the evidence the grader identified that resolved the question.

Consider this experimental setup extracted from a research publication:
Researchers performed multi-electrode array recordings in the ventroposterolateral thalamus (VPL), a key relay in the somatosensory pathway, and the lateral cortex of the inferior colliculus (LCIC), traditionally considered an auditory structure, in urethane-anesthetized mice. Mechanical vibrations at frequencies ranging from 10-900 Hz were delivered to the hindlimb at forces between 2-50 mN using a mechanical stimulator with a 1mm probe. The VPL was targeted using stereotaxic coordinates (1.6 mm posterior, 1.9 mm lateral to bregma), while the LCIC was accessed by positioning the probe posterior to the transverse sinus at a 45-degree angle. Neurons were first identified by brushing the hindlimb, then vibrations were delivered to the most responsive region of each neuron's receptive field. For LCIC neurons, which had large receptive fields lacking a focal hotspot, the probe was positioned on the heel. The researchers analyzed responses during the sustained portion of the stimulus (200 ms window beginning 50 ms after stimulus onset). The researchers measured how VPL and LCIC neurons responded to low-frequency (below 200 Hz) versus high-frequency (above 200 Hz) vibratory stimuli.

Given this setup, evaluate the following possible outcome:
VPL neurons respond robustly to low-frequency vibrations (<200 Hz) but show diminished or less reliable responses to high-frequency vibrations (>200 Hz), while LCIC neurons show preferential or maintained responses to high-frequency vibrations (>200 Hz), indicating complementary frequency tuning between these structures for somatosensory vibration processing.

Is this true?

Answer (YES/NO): YES